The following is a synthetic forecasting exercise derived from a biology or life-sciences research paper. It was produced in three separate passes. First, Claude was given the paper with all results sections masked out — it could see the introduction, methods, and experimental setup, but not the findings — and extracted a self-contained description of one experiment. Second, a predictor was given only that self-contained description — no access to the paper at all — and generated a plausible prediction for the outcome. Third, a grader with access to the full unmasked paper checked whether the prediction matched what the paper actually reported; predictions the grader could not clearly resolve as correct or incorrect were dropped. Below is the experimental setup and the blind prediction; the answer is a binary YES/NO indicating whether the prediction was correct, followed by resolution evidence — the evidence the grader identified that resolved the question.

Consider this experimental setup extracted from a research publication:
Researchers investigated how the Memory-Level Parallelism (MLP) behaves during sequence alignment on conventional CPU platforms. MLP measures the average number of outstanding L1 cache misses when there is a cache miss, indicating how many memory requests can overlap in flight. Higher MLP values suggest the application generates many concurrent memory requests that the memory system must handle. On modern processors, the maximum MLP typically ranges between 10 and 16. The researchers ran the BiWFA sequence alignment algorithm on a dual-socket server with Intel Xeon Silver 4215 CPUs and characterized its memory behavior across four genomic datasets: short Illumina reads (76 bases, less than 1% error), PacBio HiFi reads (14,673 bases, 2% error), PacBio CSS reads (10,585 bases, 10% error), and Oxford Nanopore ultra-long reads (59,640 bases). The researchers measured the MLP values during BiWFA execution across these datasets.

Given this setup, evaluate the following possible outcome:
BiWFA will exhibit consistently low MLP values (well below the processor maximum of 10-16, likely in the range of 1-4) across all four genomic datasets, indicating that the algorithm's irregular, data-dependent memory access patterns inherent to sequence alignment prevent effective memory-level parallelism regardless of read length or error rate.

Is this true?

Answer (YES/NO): NO